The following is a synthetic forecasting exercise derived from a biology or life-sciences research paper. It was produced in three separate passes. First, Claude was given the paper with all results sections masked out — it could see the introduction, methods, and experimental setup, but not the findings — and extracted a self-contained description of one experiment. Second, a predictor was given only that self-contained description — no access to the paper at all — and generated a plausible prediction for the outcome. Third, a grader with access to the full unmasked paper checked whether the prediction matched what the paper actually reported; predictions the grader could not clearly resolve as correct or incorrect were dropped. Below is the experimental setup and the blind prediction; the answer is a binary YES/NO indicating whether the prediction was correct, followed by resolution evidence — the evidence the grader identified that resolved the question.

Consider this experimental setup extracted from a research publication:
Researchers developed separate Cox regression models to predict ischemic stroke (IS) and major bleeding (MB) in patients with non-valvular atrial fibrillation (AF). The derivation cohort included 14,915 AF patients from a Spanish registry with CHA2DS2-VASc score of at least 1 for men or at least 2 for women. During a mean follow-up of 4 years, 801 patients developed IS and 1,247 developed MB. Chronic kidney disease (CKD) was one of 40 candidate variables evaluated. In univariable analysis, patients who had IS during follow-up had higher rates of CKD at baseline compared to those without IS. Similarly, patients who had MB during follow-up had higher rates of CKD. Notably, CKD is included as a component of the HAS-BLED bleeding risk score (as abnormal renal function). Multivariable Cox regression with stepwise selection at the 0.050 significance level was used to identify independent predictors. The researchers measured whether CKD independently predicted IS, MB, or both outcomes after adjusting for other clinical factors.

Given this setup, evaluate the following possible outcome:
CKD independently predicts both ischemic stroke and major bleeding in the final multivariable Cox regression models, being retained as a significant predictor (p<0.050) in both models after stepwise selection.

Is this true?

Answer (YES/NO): NO